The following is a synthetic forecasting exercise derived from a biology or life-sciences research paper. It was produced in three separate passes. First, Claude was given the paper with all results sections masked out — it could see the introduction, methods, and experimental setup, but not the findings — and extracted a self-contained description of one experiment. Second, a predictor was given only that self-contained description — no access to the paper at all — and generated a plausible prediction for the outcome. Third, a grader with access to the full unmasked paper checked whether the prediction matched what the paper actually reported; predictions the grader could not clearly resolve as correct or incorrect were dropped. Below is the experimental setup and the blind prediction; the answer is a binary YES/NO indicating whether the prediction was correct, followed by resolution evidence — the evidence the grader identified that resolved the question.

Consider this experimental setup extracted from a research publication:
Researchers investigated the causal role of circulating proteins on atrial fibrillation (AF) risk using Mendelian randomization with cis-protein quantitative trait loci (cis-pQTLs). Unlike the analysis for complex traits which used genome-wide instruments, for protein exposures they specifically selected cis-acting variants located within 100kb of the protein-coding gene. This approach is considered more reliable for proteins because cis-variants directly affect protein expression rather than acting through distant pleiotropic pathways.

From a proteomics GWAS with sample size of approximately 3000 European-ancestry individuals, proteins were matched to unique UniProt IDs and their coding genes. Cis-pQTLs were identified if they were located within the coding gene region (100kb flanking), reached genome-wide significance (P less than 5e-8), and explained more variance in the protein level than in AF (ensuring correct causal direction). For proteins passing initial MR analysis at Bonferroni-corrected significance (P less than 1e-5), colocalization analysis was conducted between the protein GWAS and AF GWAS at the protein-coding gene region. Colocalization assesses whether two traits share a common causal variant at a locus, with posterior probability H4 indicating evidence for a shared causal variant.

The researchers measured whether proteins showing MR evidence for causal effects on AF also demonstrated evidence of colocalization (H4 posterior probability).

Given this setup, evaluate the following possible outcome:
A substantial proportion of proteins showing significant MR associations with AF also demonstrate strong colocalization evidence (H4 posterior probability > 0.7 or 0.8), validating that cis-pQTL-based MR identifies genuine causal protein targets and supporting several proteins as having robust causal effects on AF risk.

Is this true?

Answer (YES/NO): YES